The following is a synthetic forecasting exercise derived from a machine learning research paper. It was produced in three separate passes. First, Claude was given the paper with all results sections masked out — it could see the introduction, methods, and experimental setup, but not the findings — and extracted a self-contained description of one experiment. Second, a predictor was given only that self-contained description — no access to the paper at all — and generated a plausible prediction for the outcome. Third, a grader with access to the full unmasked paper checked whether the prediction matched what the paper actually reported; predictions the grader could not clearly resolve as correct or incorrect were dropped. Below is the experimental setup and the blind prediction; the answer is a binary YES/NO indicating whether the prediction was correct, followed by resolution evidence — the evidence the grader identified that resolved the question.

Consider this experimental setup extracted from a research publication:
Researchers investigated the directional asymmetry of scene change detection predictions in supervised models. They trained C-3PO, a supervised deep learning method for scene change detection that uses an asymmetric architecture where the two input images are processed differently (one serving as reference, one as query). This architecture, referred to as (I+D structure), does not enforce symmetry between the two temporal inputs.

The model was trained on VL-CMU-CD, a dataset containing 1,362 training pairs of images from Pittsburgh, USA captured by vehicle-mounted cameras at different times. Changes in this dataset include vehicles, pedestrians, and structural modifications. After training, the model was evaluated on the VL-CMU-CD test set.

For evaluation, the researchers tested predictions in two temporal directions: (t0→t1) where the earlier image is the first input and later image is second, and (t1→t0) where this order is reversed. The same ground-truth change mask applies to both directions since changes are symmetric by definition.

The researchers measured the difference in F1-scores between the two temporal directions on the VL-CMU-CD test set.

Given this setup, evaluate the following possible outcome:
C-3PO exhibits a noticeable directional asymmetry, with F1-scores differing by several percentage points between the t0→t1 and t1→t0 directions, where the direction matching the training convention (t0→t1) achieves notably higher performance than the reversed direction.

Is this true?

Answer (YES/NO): NO